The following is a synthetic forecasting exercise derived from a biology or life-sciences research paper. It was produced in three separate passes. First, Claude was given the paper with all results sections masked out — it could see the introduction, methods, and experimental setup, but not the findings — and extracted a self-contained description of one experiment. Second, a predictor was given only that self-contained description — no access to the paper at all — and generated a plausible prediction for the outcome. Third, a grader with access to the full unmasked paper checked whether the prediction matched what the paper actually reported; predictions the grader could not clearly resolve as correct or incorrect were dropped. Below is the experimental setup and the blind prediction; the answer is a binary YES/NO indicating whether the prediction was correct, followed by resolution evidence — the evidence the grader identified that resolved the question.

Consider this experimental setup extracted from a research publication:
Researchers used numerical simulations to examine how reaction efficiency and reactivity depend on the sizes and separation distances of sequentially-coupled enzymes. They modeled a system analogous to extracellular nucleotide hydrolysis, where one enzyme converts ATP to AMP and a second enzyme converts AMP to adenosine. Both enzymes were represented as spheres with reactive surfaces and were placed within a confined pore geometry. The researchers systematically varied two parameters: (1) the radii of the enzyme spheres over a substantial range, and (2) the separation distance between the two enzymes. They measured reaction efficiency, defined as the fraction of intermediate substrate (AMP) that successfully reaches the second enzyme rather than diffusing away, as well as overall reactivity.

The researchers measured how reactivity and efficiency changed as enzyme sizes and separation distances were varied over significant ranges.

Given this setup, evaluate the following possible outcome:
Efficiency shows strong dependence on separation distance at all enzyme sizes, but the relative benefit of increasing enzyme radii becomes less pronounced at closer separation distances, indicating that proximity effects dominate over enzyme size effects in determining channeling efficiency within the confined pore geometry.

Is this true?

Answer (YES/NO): NO